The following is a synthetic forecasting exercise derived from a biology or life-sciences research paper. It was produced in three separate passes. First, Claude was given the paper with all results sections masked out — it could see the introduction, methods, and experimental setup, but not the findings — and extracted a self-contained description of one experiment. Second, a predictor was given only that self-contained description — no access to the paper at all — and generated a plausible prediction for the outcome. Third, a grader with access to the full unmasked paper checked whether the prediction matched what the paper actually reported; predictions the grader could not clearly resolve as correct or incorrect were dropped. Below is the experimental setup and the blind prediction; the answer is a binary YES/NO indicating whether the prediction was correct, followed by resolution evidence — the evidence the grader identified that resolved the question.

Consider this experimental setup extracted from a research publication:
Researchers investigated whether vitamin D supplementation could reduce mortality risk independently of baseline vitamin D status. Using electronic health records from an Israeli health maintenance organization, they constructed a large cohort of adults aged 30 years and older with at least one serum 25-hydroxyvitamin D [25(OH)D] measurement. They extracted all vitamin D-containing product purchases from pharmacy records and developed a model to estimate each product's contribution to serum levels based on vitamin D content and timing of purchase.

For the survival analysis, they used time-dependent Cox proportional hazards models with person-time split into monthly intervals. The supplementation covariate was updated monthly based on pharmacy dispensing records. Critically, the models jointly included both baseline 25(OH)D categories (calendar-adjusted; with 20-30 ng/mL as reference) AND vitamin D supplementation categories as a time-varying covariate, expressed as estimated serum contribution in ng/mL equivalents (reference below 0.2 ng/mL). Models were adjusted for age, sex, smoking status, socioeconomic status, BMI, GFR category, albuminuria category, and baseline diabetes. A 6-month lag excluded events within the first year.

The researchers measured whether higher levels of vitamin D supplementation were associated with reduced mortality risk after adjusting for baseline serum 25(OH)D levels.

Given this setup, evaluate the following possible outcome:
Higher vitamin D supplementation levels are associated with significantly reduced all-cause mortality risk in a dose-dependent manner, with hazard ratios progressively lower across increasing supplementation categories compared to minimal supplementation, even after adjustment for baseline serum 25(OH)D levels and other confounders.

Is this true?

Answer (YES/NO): YES